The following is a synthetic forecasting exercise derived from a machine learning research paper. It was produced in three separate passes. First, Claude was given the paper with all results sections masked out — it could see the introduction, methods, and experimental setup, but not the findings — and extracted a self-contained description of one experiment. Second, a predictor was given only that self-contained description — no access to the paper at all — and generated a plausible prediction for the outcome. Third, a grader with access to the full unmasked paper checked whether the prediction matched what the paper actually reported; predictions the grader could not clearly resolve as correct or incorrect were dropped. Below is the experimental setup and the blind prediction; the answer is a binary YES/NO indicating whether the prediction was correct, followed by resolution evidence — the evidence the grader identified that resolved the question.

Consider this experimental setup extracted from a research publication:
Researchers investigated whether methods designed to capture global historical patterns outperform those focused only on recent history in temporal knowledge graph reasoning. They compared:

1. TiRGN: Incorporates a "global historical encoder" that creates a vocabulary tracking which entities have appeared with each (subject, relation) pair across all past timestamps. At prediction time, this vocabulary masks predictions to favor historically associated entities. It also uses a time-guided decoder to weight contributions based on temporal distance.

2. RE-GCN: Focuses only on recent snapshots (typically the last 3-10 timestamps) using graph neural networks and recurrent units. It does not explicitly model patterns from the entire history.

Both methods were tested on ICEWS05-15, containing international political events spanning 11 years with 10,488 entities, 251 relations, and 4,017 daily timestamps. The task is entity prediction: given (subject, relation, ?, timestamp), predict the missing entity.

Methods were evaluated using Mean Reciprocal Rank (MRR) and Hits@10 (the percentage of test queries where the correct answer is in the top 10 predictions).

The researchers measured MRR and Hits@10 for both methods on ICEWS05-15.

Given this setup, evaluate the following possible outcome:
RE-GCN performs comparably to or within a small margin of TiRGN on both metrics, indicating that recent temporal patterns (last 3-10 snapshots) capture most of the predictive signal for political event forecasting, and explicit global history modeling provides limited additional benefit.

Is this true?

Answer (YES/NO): NO